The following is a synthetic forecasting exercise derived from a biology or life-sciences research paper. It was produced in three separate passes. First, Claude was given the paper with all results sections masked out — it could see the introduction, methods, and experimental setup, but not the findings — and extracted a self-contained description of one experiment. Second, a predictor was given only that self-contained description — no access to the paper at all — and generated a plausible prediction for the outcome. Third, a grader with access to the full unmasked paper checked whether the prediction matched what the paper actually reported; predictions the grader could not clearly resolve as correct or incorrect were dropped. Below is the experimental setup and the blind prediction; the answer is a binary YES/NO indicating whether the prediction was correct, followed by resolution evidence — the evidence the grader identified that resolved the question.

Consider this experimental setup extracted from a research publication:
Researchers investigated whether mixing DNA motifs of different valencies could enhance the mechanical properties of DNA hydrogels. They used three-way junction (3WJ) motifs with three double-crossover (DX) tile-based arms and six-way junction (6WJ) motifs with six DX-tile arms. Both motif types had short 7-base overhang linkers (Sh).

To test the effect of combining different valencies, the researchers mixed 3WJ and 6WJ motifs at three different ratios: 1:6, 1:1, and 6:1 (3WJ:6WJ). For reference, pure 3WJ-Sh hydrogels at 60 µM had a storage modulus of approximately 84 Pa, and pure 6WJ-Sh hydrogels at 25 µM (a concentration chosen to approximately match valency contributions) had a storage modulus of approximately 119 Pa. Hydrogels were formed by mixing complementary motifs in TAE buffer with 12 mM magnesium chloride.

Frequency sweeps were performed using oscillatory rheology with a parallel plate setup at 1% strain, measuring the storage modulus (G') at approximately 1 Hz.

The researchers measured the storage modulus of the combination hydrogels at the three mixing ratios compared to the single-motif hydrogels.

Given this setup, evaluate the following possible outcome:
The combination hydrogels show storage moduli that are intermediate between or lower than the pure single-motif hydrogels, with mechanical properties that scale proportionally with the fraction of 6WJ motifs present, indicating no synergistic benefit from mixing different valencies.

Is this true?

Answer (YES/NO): NO